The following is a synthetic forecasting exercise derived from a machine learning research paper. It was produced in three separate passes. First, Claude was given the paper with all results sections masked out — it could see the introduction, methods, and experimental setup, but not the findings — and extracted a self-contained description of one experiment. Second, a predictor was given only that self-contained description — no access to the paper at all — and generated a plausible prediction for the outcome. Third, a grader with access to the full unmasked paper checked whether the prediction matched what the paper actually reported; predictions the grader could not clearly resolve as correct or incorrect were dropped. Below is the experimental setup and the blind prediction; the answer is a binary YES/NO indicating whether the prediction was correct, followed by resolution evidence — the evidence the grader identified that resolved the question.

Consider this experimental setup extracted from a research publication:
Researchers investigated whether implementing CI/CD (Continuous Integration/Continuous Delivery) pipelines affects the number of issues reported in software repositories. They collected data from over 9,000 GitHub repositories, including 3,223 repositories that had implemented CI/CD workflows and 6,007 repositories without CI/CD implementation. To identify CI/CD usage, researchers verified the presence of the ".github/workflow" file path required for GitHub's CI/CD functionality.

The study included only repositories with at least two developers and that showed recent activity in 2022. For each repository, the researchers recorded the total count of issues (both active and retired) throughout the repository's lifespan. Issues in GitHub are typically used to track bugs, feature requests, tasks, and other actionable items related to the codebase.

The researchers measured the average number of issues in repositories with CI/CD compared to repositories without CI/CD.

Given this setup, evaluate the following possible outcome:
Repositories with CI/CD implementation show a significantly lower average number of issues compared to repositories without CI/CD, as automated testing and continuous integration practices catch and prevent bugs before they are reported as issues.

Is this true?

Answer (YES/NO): NO